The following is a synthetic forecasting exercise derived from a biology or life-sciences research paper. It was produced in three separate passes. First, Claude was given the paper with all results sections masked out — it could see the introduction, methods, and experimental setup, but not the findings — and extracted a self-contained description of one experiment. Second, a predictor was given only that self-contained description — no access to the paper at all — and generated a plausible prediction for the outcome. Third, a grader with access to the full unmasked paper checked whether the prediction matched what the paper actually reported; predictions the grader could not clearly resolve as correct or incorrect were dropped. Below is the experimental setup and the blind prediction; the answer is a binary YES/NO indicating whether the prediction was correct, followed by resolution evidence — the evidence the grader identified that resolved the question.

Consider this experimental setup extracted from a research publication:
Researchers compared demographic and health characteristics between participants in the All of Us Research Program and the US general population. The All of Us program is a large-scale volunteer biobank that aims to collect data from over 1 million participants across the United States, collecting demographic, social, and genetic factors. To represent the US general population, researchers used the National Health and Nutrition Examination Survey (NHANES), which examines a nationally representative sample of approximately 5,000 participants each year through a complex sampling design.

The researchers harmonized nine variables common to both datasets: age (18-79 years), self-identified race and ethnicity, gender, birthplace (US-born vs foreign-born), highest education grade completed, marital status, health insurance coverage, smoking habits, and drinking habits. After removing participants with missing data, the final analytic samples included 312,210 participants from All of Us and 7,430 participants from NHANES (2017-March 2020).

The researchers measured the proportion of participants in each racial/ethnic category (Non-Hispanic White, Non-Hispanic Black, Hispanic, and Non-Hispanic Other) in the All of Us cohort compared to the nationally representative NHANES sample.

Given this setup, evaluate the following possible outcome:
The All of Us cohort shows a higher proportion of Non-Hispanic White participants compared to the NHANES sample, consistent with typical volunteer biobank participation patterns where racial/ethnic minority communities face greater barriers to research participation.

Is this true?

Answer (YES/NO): NO